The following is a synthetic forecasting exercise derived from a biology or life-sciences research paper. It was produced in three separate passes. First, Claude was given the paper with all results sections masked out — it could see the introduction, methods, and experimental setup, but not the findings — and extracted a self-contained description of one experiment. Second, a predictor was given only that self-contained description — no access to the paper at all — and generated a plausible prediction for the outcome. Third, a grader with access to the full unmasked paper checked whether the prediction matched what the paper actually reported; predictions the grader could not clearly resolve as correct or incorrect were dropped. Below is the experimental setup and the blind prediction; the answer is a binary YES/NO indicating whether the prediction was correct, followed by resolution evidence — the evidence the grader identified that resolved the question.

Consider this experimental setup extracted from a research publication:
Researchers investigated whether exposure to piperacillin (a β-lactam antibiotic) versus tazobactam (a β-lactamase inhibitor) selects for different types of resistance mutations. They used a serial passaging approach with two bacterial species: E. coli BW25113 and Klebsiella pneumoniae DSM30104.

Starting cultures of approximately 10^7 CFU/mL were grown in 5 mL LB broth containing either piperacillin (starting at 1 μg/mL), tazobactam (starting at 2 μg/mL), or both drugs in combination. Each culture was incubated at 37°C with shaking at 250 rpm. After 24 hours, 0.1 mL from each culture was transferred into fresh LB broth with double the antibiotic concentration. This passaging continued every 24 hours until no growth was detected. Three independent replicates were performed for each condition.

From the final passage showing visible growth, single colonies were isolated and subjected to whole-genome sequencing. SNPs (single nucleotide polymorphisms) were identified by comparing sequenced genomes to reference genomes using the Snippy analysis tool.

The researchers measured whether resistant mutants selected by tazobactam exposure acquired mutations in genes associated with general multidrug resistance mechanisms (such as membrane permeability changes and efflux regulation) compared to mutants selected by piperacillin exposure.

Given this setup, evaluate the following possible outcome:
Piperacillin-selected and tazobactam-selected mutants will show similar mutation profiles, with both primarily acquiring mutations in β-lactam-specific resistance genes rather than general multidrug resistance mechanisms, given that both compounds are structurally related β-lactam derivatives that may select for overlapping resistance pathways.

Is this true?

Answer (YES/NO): NO